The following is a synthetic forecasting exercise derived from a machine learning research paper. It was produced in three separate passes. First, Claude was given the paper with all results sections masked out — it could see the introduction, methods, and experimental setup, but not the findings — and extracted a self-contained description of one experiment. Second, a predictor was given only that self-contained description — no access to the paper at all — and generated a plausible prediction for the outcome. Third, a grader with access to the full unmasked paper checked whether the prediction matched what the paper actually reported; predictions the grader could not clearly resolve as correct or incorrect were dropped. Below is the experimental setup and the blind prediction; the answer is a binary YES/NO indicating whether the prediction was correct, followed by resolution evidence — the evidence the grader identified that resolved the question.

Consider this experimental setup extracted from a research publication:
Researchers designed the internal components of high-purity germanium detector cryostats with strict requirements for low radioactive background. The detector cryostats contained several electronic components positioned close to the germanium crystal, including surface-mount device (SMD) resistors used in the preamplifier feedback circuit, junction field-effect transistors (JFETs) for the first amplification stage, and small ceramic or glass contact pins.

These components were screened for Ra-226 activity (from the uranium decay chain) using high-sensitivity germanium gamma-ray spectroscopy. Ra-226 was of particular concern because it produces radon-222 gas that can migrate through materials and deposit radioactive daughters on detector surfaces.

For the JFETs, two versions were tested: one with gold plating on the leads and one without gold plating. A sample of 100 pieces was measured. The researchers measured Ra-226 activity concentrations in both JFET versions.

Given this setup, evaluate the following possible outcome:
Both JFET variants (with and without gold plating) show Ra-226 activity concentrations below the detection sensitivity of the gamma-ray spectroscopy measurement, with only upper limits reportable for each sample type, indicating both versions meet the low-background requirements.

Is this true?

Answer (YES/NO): YES